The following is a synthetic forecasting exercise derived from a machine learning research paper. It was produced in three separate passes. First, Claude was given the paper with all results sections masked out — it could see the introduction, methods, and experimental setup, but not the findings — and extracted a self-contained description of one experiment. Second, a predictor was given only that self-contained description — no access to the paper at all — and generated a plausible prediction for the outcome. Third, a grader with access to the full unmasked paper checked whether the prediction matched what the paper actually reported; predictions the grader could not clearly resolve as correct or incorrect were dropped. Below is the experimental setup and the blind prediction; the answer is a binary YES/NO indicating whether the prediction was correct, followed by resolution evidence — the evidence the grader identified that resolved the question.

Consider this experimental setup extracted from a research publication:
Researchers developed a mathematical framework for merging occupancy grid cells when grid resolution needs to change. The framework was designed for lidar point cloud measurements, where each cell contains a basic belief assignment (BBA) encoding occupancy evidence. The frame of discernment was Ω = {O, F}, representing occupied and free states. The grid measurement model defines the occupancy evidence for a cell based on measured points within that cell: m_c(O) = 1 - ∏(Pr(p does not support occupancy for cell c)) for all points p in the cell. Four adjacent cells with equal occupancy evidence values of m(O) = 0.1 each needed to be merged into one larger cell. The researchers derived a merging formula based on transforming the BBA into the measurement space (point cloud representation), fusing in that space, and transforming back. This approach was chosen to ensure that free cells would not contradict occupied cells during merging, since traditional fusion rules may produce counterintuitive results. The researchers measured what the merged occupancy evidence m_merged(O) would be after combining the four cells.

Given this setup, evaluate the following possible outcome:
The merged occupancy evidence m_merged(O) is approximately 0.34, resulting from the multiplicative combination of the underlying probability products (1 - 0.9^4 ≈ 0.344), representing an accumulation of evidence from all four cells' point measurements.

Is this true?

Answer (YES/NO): YES